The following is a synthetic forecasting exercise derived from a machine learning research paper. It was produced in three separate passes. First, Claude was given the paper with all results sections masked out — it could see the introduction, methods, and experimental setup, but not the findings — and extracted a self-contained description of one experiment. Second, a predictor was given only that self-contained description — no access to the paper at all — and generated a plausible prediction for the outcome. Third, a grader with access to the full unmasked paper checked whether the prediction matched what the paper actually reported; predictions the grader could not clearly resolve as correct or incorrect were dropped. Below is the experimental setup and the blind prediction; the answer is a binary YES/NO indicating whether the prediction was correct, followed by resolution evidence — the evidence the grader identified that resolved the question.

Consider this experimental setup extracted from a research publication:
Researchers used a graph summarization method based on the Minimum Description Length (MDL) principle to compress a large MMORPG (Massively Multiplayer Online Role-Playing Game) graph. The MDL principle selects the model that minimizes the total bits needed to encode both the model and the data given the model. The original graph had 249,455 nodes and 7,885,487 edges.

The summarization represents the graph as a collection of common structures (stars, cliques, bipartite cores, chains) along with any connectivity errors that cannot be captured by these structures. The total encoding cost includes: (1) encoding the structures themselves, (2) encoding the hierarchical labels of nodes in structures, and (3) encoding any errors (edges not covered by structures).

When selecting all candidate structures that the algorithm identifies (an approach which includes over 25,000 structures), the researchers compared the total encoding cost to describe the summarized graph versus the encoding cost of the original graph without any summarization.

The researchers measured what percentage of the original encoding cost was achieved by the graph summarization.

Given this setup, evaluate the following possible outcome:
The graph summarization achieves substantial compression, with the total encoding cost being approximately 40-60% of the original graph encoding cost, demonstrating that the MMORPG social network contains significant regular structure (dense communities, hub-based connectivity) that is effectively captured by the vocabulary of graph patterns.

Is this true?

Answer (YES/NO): YES